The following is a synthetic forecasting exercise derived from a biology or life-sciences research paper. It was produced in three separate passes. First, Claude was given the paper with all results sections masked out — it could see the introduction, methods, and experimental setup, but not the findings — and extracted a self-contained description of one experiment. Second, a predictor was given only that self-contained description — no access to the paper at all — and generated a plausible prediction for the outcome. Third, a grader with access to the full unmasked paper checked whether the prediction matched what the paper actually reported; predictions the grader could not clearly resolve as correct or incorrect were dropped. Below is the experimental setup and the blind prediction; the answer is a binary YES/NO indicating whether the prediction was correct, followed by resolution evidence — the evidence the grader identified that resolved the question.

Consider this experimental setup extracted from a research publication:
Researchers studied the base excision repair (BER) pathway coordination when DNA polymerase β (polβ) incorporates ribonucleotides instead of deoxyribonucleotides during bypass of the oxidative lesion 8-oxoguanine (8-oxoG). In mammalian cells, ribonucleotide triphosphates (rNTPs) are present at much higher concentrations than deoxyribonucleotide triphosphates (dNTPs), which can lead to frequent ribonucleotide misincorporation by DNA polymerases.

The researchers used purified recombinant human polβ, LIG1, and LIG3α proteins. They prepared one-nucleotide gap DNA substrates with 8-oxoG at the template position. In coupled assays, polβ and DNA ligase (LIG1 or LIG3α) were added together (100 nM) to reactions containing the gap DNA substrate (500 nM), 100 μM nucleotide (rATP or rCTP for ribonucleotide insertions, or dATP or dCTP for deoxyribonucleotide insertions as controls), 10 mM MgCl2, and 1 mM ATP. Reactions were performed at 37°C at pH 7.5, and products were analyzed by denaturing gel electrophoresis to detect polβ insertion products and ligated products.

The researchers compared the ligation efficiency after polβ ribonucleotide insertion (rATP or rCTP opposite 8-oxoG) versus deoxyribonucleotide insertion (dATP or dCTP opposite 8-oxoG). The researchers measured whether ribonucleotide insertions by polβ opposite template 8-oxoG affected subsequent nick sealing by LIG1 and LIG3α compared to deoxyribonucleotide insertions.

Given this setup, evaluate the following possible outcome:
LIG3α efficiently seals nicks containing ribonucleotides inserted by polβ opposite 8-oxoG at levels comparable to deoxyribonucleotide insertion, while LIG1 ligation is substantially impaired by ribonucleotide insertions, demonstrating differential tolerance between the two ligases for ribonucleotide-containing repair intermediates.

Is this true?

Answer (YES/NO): NO